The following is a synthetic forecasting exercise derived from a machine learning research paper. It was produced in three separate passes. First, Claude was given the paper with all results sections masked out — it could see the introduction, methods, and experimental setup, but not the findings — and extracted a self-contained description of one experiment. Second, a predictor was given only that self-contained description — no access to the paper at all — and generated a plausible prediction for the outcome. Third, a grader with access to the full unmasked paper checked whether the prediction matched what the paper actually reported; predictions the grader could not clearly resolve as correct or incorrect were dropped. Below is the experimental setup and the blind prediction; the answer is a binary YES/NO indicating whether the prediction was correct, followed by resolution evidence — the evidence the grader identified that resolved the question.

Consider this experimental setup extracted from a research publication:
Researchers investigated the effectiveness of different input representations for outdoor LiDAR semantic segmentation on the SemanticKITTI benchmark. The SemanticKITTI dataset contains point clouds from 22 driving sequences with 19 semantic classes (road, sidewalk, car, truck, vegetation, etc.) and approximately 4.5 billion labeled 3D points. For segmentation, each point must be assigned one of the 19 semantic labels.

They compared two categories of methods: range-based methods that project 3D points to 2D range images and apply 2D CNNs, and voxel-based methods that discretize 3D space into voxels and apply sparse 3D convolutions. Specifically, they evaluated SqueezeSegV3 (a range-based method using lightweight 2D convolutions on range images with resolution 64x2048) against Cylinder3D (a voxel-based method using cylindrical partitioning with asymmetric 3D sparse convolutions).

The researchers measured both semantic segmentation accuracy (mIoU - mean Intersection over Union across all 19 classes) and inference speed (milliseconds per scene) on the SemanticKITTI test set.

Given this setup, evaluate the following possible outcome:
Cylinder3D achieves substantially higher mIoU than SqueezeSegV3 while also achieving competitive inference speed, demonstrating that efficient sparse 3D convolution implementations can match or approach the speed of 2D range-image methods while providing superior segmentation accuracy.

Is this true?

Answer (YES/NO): YES